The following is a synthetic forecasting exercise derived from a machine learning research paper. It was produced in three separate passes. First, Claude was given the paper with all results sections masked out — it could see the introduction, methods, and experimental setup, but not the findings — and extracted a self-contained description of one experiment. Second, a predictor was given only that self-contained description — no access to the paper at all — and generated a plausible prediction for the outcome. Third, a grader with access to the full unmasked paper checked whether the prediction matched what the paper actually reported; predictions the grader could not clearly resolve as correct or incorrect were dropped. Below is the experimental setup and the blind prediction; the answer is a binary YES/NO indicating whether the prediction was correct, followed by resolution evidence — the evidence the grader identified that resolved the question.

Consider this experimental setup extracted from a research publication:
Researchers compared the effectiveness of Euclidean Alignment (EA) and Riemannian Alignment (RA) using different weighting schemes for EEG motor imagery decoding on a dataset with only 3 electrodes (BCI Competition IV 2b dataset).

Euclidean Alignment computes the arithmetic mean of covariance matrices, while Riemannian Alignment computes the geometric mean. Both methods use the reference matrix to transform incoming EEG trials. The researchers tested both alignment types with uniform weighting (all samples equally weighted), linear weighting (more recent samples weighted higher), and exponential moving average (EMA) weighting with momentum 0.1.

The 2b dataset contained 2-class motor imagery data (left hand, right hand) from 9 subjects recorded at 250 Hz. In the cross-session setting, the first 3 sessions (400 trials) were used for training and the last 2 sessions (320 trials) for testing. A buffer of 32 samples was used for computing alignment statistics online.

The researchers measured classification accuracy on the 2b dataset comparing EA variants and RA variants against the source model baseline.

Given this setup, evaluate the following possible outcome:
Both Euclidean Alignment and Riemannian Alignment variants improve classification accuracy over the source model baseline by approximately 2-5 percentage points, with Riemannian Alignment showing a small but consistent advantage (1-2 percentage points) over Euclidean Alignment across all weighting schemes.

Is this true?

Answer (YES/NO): NO